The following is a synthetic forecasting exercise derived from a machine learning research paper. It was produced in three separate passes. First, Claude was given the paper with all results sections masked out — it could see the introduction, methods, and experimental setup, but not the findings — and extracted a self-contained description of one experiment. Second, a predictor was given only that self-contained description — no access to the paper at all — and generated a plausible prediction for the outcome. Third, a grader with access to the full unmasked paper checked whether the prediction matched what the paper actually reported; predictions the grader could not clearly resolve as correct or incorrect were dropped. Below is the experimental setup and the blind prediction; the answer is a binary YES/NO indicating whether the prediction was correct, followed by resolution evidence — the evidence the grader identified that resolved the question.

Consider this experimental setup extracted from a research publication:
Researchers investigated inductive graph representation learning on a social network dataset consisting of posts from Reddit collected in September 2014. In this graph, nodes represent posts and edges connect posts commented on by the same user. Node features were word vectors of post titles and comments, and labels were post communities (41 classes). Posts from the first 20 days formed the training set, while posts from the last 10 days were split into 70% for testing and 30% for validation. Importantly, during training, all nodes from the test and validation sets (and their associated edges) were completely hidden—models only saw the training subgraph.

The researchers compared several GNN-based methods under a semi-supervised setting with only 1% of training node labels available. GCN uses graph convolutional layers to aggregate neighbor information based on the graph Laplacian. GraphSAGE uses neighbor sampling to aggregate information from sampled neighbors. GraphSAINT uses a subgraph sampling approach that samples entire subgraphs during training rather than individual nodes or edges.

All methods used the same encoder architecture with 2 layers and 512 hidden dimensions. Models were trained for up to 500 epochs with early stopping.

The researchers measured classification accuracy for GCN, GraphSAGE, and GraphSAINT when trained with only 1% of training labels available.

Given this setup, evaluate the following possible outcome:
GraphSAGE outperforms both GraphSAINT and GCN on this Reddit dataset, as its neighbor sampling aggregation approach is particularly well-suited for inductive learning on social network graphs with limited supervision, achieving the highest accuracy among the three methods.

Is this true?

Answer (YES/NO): NO